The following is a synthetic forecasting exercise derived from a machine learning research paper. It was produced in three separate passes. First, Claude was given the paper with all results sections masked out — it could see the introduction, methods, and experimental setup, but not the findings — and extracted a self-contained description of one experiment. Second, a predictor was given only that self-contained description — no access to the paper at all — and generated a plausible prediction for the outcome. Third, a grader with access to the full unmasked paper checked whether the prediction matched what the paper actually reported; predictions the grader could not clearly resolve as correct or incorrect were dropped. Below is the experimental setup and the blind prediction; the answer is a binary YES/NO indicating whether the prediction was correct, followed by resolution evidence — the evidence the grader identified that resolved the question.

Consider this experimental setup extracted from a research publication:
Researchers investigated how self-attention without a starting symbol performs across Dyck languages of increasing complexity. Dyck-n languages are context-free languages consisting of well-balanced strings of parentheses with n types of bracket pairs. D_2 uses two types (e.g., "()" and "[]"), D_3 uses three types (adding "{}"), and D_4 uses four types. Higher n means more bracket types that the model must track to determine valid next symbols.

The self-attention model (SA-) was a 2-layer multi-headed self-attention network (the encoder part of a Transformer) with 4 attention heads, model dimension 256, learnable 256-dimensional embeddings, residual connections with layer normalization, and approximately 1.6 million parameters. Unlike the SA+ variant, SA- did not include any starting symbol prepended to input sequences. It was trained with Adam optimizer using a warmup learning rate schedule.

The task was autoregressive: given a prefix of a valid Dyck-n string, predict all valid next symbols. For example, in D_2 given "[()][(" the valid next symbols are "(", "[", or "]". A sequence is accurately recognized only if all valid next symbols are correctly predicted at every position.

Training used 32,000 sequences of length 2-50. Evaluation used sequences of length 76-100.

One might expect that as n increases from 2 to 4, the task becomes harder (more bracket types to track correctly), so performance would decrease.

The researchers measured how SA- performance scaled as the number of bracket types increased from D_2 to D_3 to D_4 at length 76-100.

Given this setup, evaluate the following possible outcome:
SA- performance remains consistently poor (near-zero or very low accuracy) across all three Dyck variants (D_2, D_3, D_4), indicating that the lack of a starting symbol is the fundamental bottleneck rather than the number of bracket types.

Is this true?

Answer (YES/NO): NO